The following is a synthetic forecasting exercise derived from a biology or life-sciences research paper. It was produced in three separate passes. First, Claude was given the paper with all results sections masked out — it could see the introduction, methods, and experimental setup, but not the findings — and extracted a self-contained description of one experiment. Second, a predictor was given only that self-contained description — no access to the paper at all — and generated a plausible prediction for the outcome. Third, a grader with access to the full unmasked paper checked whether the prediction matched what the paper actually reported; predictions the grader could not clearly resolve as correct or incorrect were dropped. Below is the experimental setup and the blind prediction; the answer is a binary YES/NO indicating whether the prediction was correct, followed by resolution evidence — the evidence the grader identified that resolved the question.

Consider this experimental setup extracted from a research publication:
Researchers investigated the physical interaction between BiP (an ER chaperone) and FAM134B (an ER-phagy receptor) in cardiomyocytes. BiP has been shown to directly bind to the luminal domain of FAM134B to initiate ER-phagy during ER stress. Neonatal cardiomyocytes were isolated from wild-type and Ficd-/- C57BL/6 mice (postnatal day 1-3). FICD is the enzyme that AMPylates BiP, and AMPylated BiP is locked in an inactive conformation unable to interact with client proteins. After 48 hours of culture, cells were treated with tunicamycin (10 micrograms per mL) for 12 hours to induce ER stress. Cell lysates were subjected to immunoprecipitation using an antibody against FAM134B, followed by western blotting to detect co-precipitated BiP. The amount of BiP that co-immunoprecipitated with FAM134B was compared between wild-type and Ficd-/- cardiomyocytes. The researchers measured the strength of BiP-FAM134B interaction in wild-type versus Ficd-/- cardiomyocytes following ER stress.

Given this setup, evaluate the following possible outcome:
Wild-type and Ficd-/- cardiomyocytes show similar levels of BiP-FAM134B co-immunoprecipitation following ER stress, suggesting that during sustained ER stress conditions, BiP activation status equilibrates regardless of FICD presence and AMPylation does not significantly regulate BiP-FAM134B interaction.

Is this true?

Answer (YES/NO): NO